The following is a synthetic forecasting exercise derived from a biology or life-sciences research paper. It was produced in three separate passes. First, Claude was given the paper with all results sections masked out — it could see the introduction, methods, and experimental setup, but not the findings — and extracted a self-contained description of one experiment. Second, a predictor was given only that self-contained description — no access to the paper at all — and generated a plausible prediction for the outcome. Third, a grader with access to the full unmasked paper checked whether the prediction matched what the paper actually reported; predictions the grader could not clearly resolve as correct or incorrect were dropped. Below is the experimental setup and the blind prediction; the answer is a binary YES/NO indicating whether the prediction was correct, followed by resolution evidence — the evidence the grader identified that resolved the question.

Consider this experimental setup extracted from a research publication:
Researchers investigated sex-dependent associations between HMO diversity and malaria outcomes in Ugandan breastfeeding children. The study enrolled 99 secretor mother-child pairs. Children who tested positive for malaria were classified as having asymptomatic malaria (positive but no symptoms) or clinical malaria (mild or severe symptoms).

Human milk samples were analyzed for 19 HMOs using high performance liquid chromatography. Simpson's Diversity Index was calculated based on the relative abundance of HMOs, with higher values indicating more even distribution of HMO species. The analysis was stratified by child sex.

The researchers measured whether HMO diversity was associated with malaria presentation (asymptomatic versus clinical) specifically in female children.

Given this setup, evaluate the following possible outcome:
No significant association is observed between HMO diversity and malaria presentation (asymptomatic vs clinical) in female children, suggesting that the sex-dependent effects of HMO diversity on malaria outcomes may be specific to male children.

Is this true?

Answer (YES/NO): NO